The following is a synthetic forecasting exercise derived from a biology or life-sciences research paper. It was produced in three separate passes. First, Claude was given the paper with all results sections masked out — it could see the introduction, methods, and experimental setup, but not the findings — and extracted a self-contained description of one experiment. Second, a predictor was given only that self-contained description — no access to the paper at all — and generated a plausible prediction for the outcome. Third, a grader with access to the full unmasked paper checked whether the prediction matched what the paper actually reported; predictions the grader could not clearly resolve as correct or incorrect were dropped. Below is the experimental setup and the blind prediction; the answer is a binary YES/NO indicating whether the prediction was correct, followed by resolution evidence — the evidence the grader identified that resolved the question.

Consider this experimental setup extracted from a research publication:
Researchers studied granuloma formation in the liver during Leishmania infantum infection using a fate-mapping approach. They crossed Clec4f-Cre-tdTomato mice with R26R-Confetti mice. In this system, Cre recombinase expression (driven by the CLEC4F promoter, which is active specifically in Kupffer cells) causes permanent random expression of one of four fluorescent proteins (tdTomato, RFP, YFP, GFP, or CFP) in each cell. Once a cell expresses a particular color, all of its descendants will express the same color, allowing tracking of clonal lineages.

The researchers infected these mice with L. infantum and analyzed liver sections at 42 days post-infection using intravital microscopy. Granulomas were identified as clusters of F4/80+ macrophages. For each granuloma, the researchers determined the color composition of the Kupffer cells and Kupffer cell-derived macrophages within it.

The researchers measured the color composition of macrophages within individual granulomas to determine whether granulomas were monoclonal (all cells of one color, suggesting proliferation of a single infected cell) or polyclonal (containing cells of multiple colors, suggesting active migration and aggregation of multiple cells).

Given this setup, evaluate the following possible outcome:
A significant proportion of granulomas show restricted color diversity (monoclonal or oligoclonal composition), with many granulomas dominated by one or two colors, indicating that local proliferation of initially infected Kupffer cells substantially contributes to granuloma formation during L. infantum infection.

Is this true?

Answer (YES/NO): NO